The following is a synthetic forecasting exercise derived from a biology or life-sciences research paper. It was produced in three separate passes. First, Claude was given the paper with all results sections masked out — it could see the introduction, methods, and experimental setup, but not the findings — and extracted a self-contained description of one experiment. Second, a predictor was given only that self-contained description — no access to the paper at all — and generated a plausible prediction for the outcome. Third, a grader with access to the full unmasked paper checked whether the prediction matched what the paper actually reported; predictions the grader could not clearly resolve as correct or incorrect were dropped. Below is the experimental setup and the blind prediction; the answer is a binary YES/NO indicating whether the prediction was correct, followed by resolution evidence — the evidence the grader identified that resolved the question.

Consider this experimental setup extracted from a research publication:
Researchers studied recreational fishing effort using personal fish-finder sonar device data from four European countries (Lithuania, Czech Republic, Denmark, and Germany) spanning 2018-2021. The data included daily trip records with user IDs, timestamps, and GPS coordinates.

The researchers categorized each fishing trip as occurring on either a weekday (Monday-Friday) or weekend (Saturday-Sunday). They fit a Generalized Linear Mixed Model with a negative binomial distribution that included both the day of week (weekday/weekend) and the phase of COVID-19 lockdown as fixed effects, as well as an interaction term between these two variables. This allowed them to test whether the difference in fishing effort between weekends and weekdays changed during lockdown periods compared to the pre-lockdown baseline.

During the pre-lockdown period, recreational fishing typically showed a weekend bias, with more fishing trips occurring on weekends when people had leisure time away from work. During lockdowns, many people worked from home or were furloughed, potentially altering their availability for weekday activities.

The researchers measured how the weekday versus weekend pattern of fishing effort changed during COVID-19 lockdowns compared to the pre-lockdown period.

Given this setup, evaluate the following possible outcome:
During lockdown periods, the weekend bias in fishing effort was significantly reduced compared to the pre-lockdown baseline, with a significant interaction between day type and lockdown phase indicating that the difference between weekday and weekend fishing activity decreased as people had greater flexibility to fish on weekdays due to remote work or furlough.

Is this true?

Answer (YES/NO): YES